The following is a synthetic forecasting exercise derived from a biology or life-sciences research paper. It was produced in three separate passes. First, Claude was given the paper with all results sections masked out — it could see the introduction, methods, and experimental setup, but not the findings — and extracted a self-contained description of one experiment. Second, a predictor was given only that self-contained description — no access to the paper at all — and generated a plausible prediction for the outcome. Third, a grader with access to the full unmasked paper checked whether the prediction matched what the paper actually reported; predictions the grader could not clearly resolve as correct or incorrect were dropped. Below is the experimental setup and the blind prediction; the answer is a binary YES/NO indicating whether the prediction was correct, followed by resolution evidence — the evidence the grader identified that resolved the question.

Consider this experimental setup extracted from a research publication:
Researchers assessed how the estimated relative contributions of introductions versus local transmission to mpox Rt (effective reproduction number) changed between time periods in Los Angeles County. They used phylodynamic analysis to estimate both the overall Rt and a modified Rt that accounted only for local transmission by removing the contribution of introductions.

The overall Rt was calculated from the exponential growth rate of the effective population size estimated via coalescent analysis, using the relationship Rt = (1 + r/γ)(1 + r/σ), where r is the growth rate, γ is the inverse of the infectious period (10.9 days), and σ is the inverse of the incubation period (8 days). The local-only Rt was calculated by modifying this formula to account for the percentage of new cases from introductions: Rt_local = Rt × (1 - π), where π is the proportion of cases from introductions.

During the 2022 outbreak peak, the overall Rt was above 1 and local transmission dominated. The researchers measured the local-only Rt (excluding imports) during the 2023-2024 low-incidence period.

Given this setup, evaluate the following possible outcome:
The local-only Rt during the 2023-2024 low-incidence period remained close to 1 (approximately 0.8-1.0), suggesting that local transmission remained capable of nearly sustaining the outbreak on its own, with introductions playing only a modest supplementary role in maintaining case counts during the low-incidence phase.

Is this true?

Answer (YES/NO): NO